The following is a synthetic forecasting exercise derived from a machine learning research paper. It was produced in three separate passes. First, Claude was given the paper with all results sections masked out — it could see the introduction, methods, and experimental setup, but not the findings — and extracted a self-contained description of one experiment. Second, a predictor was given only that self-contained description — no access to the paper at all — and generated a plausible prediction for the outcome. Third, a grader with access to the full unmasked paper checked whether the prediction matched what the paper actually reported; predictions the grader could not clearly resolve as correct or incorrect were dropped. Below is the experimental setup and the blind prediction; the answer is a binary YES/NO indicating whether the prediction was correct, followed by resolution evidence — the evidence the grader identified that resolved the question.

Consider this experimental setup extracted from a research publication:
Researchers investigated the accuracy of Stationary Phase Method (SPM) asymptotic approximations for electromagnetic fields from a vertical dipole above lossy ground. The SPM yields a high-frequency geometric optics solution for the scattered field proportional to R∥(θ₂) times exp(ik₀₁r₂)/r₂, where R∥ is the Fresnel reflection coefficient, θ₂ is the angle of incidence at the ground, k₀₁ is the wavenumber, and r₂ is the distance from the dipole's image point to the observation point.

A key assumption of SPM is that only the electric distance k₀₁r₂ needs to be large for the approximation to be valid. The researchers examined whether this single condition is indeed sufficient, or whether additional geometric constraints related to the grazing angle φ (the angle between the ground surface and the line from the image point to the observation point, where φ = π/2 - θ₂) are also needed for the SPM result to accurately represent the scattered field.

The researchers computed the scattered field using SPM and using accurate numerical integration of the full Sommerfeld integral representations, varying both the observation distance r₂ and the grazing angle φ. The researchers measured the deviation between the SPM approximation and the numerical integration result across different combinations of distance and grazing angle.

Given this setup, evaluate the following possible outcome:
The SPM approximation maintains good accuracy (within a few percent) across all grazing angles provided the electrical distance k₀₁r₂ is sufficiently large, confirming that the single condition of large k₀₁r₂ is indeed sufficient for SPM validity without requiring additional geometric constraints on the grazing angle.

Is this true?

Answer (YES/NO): NO